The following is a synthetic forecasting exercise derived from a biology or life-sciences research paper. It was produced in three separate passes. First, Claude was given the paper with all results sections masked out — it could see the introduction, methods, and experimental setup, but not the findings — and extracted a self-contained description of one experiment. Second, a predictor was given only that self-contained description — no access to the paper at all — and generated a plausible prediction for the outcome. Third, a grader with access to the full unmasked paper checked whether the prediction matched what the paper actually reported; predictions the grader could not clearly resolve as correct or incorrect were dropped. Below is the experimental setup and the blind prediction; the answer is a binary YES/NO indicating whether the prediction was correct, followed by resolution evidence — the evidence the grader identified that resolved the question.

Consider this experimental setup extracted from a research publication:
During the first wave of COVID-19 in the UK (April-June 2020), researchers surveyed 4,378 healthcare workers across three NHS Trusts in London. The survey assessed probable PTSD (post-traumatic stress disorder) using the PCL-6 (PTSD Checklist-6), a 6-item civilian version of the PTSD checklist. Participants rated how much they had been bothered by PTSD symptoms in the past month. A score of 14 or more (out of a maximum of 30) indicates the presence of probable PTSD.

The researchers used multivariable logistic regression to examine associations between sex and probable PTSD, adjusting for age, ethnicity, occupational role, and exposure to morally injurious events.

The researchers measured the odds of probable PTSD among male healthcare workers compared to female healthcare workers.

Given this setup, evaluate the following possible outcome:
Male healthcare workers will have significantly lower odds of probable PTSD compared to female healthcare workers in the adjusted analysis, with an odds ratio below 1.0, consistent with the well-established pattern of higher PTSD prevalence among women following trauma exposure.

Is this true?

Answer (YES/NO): YES